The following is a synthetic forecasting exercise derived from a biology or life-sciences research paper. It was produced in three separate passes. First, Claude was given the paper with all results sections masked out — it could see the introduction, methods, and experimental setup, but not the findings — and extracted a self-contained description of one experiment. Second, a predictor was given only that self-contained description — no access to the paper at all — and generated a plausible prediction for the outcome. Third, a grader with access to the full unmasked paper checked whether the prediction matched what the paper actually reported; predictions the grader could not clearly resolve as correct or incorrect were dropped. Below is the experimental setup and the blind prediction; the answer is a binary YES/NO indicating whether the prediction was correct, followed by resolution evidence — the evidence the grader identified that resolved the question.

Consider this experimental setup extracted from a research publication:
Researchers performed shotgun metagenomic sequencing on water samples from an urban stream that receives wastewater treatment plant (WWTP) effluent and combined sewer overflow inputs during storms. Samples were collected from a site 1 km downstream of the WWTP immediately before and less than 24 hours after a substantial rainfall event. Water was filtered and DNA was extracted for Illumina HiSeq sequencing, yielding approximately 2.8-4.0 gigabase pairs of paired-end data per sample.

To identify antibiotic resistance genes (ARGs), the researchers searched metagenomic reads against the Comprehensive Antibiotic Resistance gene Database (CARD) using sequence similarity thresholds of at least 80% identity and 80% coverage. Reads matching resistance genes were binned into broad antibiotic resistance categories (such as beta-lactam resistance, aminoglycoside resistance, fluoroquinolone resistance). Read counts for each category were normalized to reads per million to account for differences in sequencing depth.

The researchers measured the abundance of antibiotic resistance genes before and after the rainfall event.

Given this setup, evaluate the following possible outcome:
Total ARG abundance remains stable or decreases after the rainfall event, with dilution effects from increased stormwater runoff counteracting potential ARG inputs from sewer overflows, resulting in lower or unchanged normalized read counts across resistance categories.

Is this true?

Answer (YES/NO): NO